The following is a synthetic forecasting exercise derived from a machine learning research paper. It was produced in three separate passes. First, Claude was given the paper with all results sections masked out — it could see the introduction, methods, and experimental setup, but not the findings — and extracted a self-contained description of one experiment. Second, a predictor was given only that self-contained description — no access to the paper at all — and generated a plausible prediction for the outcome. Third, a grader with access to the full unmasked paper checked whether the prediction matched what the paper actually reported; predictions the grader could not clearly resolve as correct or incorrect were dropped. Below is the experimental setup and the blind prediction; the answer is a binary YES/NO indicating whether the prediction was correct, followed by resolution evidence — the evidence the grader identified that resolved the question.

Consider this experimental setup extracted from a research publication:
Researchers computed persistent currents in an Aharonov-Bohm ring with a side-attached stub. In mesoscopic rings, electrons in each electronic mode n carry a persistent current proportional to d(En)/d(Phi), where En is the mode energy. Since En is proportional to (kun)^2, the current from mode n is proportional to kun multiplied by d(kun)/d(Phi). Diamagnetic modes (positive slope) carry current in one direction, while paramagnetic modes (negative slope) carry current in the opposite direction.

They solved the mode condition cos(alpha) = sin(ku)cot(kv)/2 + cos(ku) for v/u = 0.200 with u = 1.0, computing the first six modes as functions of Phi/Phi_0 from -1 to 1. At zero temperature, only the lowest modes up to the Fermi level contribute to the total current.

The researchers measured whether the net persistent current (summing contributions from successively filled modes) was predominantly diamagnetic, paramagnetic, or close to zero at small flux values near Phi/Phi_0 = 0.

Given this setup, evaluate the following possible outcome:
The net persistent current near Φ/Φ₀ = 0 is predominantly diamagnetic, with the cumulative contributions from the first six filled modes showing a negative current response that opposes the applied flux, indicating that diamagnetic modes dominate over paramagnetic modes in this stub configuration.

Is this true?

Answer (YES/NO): NO